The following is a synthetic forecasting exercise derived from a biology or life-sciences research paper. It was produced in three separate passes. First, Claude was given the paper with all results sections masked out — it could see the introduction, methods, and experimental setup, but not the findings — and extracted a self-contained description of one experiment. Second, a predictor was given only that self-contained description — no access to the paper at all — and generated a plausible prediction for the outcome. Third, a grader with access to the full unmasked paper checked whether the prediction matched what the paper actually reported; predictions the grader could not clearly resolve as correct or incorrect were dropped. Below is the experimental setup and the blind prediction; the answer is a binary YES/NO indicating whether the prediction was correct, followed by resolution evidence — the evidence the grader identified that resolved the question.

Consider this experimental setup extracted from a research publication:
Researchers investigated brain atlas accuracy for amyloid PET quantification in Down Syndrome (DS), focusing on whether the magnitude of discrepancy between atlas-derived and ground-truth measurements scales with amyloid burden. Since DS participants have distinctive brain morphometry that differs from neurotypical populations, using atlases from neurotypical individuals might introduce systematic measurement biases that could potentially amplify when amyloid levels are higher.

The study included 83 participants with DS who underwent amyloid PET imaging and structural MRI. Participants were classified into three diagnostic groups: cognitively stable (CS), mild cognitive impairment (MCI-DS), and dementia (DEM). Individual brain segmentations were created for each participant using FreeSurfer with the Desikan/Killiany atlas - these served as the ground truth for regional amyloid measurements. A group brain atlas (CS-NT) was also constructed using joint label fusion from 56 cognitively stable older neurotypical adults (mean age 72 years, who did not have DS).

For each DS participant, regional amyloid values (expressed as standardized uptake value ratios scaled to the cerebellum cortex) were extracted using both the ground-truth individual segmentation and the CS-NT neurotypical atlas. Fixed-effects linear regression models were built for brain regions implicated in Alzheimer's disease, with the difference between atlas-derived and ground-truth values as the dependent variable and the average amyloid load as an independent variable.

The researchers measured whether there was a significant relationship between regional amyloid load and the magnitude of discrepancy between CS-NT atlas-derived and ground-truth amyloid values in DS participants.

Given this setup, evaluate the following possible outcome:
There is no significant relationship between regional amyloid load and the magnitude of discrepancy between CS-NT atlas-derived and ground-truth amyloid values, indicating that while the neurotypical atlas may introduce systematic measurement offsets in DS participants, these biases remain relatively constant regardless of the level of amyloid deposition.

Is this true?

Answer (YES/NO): NO